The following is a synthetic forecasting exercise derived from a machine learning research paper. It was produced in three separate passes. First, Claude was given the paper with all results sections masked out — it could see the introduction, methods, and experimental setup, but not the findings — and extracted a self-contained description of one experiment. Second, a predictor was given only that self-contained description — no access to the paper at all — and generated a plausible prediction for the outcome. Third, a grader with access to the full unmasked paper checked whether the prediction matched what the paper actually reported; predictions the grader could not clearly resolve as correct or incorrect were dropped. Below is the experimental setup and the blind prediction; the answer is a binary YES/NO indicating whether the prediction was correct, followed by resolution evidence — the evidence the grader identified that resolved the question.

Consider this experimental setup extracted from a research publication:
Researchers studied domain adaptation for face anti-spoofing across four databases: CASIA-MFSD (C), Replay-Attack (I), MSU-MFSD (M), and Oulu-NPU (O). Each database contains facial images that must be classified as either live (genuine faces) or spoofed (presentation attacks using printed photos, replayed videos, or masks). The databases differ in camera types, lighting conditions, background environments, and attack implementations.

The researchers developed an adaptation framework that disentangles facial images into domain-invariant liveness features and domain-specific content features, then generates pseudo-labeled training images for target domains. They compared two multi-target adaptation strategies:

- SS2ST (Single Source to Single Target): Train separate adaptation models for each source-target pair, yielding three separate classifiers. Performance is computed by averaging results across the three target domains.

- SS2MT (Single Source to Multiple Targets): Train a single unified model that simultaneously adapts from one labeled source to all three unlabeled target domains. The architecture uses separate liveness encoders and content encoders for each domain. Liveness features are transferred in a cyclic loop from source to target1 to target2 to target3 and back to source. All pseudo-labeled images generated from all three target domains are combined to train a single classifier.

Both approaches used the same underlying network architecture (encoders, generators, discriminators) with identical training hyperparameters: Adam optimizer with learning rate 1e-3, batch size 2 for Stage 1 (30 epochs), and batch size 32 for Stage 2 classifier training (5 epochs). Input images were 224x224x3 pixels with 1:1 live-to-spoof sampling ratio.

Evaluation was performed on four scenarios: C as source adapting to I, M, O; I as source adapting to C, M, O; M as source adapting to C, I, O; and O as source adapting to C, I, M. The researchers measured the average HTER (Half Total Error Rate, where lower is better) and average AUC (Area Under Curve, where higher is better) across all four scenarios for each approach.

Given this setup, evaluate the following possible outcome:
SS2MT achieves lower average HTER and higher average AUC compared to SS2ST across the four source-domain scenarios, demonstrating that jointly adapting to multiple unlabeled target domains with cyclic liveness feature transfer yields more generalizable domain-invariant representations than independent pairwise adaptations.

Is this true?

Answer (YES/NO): YES